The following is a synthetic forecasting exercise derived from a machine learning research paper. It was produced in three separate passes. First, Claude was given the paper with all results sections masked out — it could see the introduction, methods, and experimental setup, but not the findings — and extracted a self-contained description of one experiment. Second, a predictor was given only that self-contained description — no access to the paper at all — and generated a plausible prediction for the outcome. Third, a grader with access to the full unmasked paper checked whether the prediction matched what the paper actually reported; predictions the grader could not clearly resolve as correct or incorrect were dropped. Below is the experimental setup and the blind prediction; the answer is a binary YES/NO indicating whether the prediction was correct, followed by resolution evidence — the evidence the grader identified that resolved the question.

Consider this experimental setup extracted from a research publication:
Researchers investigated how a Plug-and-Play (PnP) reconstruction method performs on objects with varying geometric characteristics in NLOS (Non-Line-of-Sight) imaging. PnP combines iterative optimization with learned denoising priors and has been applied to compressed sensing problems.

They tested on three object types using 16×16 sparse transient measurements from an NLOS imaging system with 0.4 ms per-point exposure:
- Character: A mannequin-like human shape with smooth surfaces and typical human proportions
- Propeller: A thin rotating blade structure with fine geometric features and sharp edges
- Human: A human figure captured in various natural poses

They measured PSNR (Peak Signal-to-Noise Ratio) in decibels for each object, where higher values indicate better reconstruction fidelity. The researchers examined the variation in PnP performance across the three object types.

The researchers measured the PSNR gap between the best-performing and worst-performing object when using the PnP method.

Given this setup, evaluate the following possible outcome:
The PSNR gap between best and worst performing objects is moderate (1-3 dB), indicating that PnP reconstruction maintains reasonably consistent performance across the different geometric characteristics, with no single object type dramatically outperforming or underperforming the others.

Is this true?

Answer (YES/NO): NO